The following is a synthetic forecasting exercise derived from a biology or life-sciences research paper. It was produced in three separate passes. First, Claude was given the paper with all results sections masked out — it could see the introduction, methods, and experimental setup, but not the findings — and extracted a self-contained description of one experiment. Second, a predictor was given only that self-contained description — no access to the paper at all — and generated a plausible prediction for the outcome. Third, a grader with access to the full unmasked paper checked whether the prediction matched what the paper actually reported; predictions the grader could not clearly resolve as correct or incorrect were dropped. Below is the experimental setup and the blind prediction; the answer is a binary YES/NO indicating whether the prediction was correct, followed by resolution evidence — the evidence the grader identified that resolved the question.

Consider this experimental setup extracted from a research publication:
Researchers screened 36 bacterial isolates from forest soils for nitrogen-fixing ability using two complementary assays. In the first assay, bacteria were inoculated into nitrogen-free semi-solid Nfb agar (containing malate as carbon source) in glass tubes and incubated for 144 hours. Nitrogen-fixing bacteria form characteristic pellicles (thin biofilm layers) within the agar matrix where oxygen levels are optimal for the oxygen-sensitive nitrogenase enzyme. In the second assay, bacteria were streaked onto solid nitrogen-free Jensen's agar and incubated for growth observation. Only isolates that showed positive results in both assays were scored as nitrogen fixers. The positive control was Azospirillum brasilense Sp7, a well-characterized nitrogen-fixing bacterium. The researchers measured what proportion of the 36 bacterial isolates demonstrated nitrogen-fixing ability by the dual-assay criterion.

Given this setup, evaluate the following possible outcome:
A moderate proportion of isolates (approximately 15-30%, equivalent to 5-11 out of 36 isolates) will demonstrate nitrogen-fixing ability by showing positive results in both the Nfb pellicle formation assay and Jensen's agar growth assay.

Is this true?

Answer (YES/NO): NO